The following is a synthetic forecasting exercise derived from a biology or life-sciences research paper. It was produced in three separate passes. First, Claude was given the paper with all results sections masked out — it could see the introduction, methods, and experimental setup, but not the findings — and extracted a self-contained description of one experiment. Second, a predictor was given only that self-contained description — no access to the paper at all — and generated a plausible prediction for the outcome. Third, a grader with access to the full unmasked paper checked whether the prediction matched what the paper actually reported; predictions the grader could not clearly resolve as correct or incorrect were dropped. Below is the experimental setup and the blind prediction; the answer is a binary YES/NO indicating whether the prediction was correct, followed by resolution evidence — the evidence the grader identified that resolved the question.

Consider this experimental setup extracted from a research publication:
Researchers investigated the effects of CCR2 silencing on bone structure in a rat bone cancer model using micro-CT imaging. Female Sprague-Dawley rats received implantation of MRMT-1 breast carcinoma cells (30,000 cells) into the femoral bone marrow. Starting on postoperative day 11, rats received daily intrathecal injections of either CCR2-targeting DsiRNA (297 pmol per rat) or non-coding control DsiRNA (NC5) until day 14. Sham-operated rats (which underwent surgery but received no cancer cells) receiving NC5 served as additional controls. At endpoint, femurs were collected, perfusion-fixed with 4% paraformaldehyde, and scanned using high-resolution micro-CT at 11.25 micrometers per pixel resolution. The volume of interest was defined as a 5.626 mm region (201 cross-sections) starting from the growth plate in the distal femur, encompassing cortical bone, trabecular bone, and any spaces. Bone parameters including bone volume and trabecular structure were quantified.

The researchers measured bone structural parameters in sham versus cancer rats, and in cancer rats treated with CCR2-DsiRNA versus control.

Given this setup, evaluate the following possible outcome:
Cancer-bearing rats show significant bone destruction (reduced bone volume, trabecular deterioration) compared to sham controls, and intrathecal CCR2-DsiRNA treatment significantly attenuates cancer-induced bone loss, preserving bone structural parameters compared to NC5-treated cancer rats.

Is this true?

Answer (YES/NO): YES